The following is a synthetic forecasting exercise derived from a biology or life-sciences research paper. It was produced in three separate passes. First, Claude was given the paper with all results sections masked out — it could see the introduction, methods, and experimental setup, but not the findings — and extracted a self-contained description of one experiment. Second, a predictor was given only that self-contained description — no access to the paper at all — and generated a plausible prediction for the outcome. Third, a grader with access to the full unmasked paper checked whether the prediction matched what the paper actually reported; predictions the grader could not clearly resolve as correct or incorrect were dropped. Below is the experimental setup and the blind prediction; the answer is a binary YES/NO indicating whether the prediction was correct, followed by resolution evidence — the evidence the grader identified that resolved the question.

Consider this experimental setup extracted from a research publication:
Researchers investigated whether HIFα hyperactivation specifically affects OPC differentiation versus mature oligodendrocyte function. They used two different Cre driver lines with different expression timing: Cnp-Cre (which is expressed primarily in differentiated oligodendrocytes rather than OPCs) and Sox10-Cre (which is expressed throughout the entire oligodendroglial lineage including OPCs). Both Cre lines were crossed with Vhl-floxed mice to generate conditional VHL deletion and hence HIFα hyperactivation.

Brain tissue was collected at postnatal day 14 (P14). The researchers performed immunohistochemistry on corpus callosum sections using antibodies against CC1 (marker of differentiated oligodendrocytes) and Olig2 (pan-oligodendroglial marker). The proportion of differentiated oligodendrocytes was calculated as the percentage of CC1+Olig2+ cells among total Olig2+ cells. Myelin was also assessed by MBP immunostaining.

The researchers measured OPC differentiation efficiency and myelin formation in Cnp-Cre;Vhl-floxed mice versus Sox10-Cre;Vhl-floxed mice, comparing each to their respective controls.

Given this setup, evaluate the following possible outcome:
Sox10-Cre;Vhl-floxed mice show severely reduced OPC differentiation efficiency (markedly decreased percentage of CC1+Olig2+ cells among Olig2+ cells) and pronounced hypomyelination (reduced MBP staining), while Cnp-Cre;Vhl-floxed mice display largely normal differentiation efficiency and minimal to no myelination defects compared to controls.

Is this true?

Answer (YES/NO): YES